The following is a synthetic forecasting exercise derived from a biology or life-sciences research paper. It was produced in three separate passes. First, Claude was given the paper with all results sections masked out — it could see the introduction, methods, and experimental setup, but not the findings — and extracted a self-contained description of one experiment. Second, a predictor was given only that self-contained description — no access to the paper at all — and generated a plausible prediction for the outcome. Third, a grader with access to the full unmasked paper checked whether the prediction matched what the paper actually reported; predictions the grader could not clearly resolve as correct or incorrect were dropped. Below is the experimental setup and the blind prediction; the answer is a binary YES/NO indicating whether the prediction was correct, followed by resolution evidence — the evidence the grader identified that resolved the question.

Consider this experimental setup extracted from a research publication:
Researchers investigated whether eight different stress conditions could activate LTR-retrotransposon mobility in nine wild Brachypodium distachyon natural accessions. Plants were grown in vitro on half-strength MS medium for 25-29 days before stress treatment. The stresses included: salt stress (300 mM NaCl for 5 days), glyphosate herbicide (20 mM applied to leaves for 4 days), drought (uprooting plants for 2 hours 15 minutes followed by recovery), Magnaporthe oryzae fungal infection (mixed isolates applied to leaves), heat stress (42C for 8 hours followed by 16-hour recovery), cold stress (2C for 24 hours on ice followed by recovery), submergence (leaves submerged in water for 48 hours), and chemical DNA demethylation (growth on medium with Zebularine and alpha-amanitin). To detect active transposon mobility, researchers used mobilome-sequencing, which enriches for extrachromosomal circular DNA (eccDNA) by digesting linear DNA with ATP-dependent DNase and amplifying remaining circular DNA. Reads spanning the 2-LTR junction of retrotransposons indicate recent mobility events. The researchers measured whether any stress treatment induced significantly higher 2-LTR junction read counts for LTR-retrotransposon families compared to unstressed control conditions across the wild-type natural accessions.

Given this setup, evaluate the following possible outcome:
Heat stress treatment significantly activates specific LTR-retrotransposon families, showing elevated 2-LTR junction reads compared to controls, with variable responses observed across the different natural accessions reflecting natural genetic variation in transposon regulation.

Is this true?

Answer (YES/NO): NO